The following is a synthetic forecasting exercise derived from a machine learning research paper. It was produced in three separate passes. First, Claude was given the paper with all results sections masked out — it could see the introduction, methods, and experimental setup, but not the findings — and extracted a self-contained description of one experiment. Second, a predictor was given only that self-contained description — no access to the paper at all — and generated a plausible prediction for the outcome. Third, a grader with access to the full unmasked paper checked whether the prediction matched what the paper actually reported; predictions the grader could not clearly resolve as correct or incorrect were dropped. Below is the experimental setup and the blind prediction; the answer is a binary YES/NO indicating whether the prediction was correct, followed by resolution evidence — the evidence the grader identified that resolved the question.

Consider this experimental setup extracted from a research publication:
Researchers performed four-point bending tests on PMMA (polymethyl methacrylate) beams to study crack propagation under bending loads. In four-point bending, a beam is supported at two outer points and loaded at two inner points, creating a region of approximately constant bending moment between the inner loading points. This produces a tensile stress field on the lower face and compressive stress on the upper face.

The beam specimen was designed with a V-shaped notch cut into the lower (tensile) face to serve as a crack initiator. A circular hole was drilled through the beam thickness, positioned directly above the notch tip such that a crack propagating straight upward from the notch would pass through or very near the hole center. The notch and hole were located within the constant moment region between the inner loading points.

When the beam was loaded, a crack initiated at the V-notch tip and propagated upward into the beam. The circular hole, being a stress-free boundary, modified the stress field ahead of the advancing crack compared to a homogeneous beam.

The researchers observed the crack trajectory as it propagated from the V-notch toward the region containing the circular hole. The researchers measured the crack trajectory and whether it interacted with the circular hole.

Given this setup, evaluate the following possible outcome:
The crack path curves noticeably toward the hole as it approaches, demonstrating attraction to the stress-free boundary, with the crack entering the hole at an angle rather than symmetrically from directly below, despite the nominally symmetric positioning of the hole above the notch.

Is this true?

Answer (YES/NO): NO